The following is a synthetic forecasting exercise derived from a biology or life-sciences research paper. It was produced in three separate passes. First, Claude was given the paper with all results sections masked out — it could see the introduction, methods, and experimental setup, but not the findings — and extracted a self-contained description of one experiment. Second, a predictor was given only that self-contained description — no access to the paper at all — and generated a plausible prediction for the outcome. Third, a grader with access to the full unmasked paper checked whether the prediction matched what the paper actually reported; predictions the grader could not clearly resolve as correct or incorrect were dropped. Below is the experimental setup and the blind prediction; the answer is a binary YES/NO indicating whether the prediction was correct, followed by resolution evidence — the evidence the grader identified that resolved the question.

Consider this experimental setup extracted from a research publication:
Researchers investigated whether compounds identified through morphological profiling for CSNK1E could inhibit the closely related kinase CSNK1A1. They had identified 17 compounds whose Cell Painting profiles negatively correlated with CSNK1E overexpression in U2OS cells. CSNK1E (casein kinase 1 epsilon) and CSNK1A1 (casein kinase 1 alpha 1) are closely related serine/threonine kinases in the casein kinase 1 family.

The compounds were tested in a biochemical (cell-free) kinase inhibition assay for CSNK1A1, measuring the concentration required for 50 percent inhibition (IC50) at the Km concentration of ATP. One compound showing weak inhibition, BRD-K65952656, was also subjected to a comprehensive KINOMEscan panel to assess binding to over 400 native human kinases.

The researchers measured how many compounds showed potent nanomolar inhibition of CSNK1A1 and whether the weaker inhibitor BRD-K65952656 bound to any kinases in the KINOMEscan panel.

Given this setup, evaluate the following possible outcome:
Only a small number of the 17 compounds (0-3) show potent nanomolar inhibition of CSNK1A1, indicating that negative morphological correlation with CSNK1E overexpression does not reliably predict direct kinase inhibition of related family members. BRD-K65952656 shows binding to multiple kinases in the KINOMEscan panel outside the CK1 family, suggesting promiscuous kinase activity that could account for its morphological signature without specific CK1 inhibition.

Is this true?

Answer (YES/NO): NO